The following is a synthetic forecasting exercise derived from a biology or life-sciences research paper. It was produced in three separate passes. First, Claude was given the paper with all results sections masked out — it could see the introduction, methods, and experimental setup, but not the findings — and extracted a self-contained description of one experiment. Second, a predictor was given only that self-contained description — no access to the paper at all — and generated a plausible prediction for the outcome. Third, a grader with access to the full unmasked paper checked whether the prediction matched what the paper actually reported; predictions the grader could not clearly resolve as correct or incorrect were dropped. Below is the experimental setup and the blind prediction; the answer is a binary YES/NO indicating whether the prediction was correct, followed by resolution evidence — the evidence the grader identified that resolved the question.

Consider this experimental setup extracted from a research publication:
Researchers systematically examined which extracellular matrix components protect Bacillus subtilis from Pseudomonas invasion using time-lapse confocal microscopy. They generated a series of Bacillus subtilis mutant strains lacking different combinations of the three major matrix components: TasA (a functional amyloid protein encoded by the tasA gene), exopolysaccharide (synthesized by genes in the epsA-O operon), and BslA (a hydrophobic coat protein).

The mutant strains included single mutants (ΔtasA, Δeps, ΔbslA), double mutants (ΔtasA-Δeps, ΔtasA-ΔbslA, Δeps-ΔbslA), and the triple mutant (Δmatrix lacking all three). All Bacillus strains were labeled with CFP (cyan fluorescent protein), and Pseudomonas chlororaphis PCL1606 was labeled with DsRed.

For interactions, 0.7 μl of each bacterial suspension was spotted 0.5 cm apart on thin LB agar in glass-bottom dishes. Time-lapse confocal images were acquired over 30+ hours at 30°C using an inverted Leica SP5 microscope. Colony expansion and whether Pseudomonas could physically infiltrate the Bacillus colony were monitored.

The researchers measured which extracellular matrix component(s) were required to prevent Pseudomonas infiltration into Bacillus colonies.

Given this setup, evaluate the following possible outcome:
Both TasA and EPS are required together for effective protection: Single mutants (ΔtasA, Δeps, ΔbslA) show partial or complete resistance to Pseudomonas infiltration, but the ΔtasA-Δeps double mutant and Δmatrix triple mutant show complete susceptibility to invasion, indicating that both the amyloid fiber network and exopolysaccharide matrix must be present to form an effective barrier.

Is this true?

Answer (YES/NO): NO